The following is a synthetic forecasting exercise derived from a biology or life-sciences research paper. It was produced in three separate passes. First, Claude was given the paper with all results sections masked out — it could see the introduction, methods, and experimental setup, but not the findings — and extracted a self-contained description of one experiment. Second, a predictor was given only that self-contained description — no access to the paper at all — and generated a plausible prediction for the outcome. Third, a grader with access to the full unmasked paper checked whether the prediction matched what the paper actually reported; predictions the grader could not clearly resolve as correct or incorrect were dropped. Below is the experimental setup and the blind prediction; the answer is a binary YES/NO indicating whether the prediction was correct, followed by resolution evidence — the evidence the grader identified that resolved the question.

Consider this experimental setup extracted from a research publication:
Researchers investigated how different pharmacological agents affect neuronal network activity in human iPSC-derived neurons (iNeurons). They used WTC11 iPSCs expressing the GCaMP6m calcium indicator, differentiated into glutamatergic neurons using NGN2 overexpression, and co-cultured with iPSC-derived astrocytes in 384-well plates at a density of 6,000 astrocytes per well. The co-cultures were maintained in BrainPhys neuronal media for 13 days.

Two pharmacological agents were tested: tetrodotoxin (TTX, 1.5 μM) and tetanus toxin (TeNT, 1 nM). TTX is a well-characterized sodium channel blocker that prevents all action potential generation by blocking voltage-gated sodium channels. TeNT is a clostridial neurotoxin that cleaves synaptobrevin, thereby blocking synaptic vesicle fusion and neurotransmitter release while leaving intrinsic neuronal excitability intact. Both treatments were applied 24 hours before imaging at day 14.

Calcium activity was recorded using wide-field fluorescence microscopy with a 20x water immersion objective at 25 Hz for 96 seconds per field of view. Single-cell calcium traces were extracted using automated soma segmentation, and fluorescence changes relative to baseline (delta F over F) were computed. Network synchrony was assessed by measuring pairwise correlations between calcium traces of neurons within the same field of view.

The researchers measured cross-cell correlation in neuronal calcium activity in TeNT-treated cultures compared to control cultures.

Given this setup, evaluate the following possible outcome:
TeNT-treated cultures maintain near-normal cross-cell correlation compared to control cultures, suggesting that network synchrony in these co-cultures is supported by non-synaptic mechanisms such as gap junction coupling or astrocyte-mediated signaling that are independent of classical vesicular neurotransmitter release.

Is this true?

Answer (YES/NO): NO